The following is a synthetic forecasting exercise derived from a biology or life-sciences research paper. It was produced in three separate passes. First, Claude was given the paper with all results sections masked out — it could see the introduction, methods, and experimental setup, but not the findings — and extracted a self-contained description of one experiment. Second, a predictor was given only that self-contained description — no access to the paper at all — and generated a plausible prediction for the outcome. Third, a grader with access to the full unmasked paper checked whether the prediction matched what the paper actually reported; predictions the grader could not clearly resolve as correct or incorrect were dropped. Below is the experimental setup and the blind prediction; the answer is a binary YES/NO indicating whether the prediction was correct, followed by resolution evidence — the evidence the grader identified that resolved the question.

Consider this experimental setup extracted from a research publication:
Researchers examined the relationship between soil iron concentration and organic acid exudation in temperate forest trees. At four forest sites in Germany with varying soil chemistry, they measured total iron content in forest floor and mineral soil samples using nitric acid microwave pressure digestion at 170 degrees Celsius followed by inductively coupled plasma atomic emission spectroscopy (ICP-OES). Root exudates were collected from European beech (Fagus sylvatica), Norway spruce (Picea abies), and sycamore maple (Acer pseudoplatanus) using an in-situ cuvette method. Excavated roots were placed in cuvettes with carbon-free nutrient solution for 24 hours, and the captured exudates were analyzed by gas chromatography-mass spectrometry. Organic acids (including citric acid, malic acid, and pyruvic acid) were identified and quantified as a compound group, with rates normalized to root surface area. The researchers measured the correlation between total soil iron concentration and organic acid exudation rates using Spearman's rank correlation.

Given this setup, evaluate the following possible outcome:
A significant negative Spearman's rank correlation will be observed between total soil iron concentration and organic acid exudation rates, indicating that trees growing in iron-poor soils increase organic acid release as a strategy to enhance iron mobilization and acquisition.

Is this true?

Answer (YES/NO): NO